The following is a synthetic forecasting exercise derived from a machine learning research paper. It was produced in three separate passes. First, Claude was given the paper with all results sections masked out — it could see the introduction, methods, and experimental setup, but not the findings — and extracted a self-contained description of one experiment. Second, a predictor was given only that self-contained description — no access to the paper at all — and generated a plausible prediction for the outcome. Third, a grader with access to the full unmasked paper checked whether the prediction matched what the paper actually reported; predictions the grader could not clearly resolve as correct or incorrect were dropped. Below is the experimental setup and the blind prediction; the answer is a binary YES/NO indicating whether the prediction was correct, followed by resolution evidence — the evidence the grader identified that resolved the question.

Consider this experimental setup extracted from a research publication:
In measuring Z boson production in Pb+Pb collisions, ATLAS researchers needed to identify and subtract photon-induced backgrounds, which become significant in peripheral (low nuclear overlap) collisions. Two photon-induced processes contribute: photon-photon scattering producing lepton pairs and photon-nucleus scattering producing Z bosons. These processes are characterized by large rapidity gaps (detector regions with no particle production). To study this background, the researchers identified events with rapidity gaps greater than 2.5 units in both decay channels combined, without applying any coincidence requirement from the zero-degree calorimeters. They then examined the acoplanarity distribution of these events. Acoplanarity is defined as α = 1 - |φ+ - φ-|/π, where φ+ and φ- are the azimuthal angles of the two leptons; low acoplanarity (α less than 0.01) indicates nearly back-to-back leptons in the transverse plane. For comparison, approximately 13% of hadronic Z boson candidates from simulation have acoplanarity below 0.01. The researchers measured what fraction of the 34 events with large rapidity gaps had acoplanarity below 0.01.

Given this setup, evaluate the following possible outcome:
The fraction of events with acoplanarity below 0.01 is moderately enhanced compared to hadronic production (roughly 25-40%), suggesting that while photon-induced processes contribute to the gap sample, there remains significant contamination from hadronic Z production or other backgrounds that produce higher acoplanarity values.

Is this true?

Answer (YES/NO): NO